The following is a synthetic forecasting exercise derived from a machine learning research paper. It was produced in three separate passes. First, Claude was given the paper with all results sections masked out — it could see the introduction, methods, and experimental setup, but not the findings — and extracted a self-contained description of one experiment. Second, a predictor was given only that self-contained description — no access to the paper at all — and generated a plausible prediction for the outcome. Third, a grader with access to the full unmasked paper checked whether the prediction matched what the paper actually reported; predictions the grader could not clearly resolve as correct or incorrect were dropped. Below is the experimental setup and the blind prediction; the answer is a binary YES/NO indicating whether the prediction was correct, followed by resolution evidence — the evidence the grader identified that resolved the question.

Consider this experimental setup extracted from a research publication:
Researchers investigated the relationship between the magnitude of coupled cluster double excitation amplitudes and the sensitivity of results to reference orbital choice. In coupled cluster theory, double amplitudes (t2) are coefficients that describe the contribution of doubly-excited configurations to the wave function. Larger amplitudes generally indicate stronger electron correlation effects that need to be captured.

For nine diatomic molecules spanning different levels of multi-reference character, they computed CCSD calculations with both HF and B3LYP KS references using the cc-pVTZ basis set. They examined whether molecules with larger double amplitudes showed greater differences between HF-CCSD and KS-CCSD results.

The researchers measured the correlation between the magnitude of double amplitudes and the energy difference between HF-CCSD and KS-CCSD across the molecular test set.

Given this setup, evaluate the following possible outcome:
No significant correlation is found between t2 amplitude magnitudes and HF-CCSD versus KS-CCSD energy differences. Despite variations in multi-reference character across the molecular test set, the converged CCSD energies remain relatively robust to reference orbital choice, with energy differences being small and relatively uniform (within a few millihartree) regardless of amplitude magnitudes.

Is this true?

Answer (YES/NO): NO